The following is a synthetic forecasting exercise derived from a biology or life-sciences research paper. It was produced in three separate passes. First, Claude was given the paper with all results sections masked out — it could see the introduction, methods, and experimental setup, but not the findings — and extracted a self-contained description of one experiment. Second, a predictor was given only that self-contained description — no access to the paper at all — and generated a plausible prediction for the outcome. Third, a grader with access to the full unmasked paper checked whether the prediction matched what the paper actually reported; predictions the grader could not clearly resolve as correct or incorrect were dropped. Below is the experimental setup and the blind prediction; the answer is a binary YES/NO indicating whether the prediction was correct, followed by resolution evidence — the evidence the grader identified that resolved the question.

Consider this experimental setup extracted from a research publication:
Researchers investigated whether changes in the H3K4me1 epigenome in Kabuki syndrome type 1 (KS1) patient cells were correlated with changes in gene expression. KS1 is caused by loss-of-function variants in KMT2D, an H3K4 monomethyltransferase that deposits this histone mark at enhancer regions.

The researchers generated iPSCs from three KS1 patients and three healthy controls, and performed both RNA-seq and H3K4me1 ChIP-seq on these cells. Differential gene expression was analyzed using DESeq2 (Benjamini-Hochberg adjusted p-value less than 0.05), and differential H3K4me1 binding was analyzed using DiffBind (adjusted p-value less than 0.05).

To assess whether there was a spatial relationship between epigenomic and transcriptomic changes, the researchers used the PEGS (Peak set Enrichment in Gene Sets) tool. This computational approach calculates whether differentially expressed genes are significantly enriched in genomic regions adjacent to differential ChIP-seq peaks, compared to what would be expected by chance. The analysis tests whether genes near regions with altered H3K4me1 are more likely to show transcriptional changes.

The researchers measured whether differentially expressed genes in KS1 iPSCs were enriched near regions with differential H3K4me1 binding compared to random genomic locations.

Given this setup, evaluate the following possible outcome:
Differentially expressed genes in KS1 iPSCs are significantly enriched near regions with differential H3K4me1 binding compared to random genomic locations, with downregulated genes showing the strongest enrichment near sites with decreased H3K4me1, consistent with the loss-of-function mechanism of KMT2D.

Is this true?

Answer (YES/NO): YES